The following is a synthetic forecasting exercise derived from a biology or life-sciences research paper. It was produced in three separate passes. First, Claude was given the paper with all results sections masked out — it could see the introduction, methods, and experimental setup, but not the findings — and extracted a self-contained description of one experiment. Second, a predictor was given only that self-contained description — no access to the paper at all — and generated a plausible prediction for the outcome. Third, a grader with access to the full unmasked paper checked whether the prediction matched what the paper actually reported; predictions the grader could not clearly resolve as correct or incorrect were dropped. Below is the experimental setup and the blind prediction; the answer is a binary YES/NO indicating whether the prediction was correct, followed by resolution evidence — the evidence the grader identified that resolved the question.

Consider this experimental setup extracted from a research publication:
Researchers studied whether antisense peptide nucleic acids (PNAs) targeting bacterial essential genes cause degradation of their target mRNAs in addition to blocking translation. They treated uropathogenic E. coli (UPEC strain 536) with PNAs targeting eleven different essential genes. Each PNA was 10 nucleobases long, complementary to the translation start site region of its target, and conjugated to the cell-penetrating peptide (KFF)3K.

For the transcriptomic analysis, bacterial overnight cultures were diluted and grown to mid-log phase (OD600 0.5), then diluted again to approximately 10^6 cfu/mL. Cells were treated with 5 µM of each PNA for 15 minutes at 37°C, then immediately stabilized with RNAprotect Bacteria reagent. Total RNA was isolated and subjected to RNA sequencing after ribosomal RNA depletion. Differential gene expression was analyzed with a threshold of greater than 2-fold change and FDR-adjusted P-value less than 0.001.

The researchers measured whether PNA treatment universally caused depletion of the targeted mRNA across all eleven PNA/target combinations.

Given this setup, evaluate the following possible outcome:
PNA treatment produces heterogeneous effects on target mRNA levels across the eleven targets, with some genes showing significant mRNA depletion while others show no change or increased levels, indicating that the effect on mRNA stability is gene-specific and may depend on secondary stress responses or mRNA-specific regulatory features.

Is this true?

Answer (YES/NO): NO